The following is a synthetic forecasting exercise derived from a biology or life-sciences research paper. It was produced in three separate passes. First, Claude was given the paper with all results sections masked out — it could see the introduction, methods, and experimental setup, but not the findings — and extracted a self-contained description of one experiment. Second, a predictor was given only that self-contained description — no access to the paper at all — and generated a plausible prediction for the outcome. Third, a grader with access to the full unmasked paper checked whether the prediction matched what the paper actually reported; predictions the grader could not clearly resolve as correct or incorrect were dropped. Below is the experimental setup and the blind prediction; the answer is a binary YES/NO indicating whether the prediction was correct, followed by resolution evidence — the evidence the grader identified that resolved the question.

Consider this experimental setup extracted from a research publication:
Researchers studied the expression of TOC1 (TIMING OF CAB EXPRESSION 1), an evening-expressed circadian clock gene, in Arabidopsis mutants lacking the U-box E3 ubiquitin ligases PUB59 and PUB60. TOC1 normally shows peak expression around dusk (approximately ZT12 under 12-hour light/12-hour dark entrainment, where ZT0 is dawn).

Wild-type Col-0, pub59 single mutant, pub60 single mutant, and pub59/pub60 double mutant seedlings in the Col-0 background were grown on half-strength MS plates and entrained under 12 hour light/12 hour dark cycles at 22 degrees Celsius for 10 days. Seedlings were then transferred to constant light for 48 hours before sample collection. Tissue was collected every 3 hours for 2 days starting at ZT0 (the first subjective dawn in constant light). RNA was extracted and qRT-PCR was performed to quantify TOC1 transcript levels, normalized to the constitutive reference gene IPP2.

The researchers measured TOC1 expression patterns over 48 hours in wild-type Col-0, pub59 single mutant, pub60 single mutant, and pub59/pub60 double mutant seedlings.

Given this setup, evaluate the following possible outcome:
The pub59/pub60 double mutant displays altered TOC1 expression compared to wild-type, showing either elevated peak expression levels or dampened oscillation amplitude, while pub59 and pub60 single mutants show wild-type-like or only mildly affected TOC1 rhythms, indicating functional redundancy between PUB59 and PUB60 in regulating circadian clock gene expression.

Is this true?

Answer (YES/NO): NO